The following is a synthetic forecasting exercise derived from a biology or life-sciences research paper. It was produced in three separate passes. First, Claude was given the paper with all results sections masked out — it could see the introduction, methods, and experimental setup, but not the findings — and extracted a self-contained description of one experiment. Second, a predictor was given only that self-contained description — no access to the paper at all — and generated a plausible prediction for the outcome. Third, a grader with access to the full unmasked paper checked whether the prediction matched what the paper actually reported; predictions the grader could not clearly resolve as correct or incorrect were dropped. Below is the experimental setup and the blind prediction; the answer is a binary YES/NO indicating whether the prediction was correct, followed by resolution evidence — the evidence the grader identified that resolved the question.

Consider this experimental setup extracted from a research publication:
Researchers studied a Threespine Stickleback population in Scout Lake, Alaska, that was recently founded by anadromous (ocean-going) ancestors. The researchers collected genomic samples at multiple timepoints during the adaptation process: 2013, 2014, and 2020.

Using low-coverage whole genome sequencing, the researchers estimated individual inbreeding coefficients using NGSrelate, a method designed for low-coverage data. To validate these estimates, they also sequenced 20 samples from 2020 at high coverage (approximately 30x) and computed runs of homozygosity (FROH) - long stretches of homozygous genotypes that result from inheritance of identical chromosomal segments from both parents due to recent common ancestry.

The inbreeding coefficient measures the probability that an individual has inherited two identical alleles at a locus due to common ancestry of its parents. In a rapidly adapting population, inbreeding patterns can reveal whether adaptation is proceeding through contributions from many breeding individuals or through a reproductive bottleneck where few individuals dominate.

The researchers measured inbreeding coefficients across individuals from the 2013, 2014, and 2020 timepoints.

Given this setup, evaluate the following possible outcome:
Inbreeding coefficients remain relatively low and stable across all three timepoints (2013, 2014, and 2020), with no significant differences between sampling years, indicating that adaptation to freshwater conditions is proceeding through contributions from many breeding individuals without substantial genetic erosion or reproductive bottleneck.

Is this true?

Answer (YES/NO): NO